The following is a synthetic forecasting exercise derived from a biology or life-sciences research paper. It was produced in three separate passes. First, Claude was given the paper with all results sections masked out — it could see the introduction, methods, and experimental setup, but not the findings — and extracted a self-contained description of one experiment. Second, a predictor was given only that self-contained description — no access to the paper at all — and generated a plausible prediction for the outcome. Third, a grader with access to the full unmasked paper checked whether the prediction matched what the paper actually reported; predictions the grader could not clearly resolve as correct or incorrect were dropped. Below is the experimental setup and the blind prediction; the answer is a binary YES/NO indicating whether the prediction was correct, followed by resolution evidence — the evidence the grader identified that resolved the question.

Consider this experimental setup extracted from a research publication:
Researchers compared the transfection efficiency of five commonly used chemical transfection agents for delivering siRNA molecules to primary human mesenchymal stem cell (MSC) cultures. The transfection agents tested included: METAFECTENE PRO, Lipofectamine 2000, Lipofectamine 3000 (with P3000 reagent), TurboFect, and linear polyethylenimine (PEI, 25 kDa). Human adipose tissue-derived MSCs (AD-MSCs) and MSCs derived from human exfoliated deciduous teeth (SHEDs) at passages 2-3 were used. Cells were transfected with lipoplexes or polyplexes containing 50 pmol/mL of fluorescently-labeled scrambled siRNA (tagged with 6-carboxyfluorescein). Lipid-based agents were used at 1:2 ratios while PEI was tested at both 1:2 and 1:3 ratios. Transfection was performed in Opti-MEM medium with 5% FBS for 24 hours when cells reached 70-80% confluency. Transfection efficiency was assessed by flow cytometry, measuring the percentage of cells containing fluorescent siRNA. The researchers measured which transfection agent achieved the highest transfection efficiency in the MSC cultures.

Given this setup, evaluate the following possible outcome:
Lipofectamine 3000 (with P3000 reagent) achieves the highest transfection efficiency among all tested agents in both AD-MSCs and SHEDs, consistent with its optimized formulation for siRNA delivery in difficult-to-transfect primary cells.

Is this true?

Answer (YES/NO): NO